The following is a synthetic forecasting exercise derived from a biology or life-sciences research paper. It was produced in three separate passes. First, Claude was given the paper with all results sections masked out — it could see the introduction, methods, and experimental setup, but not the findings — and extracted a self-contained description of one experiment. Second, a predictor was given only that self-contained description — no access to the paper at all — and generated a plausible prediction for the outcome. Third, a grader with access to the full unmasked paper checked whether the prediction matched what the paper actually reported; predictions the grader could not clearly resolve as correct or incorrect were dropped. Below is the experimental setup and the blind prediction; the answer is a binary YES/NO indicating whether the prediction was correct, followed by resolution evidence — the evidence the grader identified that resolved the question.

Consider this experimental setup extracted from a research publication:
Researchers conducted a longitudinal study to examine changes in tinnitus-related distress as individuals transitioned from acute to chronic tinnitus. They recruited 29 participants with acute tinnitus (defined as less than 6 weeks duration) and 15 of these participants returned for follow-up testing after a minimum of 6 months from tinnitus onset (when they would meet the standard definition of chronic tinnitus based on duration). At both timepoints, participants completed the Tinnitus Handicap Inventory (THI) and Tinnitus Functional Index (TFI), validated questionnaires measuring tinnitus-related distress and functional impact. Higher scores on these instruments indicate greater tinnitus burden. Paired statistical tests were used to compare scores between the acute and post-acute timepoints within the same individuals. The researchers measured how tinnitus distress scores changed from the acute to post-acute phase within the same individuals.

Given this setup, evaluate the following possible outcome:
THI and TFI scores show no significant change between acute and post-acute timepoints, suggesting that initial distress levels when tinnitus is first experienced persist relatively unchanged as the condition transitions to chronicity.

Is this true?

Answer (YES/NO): NO